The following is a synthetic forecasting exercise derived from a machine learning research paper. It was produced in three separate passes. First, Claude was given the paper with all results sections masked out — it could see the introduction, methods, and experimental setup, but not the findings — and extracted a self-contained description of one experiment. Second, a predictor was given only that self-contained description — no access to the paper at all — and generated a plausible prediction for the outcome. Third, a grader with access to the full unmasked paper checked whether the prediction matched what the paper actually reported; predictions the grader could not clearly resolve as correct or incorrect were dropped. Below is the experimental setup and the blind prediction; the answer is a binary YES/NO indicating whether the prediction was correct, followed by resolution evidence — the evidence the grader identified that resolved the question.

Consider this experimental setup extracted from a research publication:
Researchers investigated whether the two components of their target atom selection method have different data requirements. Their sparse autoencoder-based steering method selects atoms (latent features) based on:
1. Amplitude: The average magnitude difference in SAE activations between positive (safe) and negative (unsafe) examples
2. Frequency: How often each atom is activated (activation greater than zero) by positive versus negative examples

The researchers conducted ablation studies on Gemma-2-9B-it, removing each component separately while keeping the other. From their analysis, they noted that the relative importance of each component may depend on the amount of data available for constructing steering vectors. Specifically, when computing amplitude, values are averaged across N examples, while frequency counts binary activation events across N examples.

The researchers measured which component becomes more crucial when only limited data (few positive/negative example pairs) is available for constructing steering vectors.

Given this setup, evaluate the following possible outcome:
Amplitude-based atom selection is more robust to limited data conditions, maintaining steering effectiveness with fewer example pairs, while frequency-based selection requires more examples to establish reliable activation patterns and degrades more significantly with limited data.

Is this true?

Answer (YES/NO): YES